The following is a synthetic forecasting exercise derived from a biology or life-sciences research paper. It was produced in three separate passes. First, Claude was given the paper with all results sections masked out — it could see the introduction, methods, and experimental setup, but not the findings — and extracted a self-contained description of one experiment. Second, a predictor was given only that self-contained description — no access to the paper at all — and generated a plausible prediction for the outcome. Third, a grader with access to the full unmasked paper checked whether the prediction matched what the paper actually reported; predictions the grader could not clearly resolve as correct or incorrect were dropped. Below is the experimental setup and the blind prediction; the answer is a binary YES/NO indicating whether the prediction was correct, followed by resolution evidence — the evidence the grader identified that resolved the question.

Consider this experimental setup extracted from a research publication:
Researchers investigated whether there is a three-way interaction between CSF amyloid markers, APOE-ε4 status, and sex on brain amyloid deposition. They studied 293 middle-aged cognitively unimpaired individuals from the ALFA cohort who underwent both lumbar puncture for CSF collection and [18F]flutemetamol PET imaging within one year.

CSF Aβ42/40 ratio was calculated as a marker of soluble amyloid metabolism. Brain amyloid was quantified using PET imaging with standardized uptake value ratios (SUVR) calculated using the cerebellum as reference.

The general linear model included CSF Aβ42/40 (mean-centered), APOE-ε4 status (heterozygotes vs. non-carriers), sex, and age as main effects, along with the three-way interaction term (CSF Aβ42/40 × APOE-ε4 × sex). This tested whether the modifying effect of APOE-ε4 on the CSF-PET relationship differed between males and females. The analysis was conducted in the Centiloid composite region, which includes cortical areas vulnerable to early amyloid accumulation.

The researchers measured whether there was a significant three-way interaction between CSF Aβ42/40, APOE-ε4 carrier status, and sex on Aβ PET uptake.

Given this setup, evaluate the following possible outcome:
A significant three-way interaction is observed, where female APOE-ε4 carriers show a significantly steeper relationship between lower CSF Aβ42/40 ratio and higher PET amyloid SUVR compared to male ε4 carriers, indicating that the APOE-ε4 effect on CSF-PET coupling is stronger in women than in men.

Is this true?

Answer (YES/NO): YES